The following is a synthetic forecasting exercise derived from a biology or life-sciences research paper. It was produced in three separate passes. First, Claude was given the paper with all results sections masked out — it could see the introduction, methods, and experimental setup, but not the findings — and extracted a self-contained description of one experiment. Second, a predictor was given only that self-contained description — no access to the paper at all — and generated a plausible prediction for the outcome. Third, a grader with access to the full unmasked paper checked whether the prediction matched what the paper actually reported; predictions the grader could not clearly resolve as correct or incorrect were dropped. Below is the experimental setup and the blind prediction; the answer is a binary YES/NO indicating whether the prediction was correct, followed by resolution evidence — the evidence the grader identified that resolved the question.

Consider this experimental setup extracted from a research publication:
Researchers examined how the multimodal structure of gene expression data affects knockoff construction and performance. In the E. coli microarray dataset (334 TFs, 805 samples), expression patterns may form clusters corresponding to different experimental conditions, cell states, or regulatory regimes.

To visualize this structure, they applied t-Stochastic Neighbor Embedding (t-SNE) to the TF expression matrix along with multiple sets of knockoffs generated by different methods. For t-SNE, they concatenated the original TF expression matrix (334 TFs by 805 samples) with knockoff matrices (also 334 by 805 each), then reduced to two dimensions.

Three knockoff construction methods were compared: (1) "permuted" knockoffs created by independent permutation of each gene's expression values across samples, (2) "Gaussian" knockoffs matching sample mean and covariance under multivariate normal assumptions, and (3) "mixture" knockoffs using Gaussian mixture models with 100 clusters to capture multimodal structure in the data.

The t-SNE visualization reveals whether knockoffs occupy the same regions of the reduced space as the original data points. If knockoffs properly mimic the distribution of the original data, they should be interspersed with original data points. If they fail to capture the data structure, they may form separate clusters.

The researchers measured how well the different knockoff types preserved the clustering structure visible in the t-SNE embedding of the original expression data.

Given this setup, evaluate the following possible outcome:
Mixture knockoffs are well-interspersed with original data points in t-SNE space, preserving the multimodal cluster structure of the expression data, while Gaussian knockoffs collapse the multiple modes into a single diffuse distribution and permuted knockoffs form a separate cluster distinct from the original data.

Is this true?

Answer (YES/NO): NO